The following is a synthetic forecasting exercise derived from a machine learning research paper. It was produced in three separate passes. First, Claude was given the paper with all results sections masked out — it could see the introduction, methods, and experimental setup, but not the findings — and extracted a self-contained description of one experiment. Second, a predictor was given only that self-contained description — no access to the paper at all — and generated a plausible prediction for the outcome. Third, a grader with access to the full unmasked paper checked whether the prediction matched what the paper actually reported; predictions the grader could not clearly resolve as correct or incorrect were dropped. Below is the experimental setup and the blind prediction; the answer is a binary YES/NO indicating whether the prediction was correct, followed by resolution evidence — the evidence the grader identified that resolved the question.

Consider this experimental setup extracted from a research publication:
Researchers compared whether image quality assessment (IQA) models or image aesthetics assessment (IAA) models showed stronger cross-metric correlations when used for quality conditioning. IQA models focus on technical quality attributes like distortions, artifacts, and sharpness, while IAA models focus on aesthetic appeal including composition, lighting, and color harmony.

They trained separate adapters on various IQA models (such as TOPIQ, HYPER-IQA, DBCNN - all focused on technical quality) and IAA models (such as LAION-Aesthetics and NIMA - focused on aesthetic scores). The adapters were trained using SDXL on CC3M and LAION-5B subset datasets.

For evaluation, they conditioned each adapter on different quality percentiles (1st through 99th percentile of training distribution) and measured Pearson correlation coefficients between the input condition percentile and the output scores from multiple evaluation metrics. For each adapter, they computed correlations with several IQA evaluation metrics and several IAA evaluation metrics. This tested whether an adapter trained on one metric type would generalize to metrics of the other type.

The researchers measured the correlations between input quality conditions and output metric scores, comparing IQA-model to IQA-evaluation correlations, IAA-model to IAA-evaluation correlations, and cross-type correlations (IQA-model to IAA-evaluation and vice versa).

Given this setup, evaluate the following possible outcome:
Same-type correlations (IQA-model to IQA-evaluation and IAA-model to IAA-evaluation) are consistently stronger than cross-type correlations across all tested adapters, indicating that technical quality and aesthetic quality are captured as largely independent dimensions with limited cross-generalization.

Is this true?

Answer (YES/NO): NO